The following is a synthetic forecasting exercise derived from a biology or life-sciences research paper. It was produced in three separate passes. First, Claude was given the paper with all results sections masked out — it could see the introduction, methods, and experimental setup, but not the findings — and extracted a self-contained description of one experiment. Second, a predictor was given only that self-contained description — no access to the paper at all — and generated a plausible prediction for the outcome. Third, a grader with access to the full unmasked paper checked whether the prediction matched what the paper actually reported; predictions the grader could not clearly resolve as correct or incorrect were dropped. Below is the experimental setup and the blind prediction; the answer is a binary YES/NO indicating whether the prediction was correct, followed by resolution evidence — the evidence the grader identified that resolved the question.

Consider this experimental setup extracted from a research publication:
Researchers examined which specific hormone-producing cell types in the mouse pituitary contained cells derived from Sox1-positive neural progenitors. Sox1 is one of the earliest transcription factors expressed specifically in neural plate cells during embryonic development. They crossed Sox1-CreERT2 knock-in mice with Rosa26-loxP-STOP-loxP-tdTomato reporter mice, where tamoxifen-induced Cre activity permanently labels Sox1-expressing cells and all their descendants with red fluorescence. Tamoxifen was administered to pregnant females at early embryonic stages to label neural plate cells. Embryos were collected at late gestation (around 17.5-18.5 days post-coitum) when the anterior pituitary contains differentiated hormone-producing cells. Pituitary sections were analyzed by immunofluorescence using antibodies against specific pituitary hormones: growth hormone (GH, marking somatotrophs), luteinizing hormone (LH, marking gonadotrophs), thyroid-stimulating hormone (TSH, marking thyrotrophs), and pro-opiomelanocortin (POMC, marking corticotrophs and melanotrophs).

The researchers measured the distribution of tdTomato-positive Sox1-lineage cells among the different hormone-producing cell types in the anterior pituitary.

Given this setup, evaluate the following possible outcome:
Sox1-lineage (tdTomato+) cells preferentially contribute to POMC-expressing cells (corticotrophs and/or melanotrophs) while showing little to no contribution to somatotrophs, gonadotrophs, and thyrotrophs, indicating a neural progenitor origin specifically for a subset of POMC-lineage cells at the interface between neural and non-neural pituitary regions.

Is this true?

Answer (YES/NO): NO